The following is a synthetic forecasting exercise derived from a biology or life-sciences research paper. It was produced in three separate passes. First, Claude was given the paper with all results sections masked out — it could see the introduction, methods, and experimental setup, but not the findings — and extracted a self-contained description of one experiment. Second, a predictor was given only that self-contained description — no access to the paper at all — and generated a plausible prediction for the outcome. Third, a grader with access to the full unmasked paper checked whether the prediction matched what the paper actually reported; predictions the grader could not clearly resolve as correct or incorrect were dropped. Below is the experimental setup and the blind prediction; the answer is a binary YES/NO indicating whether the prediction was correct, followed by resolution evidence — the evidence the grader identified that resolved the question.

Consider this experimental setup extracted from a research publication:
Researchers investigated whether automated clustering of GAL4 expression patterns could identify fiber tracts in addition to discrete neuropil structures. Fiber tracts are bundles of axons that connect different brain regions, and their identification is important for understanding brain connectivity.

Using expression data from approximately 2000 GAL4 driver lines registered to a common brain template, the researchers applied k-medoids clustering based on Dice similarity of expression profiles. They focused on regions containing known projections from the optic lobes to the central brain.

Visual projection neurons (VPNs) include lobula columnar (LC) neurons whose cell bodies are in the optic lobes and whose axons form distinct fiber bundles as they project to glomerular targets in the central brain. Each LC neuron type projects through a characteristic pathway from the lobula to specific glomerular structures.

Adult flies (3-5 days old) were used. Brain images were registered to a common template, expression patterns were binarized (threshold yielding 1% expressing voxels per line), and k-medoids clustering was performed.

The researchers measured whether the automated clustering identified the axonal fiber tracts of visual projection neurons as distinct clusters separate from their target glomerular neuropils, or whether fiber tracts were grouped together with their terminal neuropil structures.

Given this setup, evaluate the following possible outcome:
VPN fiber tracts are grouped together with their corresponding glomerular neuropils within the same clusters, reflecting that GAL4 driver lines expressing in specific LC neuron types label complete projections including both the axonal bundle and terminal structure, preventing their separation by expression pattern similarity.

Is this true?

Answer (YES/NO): NO